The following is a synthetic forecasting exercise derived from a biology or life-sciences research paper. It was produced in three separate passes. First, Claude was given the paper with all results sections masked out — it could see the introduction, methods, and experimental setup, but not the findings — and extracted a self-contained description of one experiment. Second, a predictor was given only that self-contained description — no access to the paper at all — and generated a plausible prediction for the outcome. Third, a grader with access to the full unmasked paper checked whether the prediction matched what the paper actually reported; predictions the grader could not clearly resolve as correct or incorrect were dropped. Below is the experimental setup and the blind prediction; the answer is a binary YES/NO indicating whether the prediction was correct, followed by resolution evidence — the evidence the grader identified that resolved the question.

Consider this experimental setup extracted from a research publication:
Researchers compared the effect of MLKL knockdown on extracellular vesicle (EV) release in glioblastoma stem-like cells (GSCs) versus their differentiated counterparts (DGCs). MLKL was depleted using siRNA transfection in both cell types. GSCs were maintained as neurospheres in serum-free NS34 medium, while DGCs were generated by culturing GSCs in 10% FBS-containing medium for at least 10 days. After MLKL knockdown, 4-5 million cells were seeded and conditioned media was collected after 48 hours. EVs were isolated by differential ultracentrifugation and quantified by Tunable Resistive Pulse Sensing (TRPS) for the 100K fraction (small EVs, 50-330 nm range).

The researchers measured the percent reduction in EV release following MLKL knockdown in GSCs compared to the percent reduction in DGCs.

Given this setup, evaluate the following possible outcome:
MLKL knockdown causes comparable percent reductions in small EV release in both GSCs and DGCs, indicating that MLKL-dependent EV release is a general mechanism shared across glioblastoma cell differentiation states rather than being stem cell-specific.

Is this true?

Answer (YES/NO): NO